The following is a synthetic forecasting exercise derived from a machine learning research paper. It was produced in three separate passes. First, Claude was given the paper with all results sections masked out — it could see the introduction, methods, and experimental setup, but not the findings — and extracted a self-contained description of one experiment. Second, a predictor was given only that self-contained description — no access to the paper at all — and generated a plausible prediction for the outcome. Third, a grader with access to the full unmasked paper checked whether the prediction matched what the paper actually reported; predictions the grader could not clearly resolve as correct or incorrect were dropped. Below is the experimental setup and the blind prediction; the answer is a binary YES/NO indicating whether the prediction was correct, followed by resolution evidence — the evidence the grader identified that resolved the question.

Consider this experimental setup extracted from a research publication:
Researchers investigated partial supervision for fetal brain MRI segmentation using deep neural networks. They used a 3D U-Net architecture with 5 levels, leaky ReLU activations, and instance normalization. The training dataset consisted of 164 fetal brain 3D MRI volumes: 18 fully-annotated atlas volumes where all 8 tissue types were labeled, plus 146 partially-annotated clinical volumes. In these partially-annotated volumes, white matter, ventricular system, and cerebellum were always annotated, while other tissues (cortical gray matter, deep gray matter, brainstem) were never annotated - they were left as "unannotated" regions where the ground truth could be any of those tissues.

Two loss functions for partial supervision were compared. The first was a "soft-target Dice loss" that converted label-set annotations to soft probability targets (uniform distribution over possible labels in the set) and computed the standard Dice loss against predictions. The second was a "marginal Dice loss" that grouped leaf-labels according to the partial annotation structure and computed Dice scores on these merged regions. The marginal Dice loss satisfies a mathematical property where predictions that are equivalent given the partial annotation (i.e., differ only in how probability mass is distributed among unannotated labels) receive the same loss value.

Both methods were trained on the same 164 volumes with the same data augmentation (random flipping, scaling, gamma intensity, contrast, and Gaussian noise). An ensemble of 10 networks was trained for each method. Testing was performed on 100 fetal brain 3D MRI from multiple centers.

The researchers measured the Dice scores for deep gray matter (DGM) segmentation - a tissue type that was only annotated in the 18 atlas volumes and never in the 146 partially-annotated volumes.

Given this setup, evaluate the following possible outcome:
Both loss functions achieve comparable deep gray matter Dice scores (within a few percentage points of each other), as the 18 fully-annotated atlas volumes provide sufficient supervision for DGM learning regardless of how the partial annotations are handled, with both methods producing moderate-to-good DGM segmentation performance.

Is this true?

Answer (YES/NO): NO